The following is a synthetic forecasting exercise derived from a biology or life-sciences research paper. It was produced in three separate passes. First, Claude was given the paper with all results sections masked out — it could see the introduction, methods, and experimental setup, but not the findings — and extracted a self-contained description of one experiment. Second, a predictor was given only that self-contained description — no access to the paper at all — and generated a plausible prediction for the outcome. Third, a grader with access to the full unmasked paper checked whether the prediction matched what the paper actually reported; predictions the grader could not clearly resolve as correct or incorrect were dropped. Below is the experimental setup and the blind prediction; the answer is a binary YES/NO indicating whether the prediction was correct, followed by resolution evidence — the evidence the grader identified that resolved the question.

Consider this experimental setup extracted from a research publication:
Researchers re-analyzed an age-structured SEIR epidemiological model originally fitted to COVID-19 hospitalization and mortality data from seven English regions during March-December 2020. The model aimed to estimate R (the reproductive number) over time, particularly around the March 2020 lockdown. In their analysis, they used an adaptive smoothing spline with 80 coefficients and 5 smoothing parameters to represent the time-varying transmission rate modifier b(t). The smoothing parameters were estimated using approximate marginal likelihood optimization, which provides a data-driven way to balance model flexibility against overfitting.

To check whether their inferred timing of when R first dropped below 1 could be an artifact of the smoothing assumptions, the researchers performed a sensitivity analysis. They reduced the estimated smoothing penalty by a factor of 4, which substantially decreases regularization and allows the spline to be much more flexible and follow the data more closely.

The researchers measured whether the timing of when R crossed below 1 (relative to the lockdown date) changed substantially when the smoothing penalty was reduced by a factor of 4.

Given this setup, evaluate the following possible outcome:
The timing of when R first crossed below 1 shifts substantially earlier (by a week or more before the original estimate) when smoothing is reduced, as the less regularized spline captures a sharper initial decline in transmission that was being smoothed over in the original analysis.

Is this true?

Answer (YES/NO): NO